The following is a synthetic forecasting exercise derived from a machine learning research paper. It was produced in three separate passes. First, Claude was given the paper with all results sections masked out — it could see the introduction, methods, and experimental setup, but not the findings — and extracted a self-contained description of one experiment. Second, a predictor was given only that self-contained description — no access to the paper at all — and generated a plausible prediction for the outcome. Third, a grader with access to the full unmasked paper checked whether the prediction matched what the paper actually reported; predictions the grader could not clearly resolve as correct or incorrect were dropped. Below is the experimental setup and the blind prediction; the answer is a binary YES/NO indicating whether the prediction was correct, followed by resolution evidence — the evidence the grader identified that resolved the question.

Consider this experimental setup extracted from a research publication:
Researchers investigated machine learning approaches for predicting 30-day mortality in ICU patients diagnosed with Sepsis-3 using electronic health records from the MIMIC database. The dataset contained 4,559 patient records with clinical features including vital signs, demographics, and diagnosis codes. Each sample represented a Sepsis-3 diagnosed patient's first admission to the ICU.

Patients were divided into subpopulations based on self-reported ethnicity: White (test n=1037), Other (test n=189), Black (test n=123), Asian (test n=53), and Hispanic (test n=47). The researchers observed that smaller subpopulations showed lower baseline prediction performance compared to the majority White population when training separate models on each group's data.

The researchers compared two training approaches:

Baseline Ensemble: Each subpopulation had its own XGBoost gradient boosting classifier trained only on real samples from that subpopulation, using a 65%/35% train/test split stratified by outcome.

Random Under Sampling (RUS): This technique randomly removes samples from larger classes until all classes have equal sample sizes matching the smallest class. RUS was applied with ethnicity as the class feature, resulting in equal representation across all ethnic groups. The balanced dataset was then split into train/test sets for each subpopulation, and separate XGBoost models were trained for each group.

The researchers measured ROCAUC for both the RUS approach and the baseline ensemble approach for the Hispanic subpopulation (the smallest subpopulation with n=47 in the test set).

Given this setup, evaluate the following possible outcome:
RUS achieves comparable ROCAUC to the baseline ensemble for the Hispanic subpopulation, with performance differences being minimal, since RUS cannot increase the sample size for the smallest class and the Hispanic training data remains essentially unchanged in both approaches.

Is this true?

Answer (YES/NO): NO